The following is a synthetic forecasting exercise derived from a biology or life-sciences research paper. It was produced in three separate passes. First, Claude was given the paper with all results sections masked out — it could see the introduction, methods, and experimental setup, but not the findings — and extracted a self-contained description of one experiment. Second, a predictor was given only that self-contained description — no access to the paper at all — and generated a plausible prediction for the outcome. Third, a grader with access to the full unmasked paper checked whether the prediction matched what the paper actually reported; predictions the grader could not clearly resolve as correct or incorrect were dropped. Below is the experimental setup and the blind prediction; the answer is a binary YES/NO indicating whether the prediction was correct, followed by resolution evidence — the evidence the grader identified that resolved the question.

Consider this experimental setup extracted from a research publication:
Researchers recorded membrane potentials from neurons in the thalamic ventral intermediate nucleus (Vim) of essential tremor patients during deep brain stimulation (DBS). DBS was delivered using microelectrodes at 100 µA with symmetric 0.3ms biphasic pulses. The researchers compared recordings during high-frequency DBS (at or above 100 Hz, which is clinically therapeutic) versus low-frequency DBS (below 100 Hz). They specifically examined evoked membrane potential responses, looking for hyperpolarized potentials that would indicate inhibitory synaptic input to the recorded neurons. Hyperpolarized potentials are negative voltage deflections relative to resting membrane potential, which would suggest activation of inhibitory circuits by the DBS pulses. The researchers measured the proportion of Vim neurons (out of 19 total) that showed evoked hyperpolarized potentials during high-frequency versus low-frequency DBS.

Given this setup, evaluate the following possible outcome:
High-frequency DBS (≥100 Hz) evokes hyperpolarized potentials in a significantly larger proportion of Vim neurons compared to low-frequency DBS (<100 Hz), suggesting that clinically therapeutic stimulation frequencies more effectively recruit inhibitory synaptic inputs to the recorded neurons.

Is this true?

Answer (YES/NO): YES